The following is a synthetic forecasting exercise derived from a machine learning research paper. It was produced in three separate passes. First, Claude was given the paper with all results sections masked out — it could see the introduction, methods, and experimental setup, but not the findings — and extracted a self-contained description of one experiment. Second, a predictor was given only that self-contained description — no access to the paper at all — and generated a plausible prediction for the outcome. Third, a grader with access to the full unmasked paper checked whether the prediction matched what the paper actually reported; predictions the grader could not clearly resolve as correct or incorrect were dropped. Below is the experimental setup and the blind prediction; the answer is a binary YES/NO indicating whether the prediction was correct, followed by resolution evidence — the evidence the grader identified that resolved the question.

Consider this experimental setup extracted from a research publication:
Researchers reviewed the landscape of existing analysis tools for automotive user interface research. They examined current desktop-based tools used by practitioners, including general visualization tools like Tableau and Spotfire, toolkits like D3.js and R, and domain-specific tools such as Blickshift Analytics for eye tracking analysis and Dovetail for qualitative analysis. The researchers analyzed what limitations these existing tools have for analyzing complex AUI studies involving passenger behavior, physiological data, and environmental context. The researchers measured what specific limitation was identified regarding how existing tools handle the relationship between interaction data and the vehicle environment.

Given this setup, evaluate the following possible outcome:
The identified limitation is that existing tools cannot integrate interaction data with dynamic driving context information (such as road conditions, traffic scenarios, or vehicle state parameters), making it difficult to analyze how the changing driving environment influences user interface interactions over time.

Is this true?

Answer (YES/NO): NO